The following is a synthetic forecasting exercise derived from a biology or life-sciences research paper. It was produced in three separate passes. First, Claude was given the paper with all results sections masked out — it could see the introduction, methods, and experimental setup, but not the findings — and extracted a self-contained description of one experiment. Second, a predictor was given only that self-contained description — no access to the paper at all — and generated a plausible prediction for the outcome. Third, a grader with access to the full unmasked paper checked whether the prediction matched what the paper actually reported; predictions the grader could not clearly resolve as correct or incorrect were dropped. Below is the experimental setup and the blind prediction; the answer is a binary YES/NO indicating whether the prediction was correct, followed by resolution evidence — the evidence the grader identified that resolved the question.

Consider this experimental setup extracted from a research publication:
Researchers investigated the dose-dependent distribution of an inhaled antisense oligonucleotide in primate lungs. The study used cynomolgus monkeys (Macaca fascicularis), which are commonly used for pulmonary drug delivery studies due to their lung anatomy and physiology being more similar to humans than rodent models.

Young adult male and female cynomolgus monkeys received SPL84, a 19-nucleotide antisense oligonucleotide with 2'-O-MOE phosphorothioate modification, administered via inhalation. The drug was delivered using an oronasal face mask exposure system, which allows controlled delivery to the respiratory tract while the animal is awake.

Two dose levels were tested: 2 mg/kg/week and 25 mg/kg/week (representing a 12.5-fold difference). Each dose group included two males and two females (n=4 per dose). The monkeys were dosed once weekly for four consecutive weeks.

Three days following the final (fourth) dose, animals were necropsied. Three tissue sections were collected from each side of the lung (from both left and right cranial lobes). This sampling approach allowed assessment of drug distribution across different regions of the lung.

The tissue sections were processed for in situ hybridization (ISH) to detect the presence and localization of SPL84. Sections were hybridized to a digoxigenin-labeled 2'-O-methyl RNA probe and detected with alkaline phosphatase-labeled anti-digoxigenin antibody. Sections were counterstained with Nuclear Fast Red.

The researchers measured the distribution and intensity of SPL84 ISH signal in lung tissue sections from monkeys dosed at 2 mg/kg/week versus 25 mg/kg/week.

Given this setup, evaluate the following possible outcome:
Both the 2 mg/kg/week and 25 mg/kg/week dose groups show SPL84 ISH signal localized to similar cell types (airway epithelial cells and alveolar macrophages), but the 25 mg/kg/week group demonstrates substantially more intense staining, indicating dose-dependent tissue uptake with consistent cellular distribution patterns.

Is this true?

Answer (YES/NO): NO